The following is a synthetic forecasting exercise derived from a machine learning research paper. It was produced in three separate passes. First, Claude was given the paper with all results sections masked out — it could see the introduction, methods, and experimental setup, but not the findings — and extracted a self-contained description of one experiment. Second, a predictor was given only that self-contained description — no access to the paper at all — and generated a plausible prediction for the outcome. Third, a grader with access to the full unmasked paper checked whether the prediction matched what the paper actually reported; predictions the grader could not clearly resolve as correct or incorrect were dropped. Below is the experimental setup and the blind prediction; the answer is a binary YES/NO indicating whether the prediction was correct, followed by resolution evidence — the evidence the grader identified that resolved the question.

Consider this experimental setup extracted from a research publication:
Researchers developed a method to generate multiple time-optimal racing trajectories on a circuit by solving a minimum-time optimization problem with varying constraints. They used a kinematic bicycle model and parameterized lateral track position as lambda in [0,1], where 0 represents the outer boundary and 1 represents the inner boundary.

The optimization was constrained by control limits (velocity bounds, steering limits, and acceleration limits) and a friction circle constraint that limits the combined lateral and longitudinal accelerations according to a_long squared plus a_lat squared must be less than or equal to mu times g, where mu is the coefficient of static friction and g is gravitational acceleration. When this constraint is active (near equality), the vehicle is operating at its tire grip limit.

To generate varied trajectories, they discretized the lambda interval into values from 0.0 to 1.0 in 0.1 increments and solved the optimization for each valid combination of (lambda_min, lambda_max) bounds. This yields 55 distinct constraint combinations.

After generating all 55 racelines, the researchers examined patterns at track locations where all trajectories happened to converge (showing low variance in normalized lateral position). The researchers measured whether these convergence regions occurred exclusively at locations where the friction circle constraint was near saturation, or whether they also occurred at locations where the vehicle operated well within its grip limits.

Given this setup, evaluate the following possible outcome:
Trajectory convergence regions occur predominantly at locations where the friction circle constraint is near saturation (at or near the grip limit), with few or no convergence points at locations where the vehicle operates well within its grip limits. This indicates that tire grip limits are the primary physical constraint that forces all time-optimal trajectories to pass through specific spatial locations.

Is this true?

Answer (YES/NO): NO